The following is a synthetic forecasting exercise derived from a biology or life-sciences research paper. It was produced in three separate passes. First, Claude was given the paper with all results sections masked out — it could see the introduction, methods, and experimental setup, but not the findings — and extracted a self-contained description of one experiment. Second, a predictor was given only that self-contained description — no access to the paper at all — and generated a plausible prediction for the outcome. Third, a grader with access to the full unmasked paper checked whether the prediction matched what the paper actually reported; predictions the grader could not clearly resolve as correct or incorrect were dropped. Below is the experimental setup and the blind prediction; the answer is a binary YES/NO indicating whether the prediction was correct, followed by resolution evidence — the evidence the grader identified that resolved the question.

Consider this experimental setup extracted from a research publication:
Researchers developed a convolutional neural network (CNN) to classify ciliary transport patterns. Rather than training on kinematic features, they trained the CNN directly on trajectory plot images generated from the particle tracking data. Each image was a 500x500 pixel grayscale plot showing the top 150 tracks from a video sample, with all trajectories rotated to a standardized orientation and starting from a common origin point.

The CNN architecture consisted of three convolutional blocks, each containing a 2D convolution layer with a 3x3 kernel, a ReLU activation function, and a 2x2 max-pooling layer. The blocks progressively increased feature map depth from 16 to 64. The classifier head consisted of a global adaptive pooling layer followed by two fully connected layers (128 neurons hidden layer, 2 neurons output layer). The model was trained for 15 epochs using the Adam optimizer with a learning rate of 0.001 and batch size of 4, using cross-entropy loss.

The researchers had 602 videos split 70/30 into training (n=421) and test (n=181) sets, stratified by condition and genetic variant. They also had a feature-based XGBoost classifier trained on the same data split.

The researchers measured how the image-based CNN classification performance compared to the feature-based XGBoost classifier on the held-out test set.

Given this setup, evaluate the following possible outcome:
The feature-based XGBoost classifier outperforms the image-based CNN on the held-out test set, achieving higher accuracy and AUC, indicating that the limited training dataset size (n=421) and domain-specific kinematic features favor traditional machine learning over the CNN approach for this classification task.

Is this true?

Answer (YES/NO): YES